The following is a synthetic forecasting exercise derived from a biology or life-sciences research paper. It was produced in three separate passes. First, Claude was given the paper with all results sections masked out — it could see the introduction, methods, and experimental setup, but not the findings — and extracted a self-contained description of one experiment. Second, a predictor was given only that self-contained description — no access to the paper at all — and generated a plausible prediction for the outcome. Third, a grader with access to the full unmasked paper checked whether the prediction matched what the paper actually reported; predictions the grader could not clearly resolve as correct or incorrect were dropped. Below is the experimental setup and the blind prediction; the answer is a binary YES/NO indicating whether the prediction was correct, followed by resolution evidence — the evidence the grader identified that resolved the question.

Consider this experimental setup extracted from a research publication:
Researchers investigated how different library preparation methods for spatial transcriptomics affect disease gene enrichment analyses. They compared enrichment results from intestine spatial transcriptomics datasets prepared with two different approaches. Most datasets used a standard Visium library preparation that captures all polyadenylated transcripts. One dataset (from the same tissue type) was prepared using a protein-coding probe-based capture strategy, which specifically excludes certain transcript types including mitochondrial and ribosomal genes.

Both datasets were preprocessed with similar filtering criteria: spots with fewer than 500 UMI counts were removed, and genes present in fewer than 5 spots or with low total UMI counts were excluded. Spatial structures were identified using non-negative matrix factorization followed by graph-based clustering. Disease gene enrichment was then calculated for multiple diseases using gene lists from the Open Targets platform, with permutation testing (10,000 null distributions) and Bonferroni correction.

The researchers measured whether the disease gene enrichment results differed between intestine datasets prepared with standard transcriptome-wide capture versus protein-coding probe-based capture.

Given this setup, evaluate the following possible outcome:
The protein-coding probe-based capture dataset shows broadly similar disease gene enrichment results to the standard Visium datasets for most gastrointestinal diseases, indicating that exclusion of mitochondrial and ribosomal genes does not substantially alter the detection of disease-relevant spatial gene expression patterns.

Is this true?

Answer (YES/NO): NO